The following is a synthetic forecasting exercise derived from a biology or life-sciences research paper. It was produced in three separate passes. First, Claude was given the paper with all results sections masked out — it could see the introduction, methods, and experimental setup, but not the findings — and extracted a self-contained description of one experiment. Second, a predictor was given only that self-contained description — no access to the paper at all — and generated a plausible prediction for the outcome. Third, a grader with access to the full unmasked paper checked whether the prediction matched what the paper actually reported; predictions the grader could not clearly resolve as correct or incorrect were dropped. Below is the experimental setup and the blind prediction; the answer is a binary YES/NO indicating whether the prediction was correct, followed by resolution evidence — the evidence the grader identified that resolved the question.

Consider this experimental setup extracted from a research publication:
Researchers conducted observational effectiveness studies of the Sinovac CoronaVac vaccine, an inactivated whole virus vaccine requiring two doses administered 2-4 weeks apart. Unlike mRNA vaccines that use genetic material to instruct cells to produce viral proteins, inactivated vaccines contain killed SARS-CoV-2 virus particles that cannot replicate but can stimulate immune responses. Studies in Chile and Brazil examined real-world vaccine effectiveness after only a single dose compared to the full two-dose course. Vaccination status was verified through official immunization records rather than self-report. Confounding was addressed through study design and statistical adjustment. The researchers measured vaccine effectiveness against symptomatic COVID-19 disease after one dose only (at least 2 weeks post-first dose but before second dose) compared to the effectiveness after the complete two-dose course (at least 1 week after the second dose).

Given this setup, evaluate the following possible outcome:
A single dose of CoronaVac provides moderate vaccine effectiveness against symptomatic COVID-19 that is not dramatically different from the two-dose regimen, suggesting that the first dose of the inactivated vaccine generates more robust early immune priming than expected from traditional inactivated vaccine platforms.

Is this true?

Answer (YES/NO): NO